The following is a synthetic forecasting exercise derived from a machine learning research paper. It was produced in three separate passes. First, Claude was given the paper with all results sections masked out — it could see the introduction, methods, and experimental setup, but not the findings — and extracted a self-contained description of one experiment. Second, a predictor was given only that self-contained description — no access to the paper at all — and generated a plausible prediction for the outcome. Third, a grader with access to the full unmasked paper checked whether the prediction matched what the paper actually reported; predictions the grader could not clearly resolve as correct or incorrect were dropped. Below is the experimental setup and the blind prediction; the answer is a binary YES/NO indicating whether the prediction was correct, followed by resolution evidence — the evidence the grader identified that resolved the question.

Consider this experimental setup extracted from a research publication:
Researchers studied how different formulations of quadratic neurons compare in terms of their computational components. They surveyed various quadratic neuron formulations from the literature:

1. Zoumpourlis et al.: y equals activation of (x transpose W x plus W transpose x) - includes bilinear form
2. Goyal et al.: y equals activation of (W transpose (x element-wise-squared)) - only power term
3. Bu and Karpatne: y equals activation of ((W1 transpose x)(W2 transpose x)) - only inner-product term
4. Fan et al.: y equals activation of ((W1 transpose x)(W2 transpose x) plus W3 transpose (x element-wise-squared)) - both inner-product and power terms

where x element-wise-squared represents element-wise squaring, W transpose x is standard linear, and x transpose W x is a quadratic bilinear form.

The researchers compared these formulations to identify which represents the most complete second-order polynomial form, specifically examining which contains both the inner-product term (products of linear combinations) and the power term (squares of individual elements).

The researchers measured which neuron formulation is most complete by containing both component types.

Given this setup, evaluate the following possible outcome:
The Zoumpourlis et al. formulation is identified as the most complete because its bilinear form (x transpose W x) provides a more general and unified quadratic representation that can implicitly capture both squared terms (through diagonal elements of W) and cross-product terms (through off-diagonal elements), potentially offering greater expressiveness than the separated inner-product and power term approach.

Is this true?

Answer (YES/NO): NO